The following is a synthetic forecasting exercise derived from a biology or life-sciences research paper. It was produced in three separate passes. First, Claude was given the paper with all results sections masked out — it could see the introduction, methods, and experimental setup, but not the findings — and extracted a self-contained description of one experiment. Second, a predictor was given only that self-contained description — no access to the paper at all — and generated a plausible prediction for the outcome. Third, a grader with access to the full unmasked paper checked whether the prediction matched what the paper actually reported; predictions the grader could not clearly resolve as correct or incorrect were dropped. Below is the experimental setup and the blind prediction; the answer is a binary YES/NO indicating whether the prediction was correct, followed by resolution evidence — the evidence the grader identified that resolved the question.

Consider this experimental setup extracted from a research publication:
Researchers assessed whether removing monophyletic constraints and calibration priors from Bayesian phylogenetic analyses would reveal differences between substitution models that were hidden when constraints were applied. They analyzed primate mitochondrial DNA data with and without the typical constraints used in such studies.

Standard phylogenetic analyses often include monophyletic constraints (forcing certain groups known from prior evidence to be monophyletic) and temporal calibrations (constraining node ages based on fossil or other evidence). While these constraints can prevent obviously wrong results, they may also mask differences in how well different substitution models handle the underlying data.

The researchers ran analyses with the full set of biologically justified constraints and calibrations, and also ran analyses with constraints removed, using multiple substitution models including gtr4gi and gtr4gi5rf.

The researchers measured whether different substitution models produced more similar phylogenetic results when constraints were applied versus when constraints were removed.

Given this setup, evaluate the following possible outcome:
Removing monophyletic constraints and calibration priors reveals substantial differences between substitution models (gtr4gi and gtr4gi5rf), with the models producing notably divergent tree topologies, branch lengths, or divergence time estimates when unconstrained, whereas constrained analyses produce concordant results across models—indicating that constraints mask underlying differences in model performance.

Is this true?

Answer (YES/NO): YES